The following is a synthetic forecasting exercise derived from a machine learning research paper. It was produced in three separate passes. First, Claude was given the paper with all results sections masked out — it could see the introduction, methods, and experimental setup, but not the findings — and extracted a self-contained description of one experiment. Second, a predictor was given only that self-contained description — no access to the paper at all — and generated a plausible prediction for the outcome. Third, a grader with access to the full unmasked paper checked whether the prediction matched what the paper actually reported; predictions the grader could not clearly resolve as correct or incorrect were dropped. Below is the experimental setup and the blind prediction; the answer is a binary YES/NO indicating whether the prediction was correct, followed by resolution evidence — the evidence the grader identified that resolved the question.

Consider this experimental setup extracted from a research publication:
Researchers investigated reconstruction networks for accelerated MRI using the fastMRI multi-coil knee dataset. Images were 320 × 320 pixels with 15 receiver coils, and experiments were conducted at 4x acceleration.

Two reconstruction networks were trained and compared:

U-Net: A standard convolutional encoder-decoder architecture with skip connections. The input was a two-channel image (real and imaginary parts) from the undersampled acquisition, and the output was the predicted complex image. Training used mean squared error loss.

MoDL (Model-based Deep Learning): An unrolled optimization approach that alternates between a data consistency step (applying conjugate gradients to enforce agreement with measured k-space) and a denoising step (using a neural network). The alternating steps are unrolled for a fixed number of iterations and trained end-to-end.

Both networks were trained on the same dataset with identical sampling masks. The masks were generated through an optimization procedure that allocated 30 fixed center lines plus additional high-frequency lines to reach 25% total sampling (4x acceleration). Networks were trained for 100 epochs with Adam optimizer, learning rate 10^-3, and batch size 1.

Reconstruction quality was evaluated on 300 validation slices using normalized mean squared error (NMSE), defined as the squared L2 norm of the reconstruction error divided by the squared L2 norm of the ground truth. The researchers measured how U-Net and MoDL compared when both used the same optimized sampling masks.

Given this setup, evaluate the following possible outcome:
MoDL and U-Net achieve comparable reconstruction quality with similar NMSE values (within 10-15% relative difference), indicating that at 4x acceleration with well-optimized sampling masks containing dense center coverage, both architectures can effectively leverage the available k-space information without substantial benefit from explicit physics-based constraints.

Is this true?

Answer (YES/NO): NO